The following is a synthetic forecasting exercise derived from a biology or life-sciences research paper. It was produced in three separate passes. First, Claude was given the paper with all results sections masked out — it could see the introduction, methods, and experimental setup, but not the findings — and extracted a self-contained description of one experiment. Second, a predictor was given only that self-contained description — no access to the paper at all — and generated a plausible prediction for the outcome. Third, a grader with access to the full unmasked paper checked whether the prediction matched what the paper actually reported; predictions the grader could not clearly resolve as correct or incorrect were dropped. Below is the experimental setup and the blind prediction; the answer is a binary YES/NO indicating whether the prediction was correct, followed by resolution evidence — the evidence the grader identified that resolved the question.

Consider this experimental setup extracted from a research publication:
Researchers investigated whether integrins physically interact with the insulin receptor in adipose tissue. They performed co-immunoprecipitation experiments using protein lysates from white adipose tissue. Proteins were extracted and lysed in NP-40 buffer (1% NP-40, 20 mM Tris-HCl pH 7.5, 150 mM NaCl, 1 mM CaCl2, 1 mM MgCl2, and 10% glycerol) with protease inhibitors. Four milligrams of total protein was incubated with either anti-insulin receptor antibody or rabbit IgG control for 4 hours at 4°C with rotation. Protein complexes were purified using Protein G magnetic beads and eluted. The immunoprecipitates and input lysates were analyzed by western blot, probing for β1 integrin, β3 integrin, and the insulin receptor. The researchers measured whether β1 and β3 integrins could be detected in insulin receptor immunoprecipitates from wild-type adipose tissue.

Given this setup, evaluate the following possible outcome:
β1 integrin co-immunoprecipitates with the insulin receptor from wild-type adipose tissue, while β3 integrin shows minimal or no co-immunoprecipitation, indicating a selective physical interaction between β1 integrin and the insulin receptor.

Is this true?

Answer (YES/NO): NO